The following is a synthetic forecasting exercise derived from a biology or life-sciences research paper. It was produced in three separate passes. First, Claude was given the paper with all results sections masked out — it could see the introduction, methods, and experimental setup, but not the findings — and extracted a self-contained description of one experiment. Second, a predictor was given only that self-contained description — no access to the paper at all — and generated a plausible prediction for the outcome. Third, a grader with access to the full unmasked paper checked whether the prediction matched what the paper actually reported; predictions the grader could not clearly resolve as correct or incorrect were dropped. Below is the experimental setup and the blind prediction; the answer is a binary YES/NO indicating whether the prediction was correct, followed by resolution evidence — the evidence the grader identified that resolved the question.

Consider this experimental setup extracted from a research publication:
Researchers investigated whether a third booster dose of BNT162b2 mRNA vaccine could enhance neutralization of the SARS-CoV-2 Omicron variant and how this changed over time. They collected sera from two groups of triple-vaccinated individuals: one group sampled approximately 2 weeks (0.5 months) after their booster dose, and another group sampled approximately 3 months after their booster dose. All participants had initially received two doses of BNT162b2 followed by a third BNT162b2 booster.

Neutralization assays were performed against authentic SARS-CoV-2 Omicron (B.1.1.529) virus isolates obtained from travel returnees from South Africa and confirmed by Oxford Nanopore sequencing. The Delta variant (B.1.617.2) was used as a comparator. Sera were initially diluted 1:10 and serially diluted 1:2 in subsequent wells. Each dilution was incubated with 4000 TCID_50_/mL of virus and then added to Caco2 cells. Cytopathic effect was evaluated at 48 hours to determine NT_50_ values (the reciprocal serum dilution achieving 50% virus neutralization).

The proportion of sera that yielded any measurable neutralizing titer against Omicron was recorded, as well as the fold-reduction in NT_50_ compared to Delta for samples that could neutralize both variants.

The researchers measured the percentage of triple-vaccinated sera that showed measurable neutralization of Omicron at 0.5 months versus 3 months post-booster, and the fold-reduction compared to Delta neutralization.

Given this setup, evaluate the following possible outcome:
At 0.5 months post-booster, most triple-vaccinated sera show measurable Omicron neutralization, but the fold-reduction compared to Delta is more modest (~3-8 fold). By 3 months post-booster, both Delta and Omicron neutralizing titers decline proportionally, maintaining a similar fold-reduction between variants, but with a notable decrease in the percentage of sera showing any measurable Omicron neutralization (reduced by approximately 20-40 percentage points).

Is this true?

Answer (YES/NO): NO